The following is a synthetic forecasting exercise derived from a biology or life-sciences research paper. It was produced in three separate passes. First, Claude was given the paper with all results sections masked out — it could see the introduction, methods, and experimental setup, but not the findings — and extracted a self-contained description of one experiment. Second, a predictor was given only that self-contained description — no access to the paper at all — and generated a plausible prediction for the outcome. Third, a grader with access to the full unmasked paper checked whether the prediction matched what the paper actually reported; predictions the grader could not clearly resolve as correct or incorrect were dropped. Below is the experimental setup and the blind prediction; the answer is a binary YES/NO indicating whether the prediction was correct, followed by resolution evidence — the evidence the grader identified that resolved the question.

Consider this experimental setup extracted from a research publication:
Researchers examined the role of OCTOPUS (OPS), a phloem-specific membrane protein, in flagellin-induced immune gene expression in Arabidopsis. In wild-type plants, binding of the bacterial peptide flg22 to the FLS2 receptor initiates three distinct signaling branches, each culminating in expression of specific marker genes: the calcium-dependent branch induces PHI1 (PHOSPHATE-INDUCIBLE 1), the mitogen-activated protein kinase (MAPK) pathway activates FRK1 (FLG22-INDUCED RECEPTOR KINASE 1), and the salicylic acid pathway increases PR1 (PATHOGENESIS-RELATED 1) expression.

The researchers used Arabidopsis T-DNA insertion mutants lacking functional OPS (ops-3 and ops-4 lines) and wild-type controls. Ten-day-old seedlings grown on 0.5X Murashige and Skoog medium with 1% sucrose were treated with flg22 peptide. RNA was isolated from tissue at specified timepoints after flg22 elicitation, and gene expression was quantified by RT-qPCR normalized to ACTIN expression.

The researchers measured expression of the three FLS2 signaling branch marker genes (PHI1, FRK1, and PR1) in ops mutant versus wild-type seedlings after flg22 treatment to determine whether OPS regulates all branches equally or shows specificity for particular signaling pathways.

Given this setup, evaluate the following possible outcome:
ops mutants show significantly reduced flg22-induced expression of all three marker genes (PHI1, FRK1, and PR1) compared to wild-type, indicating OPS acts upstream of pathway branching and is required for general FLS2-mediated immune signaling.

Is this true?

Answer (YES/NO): NO